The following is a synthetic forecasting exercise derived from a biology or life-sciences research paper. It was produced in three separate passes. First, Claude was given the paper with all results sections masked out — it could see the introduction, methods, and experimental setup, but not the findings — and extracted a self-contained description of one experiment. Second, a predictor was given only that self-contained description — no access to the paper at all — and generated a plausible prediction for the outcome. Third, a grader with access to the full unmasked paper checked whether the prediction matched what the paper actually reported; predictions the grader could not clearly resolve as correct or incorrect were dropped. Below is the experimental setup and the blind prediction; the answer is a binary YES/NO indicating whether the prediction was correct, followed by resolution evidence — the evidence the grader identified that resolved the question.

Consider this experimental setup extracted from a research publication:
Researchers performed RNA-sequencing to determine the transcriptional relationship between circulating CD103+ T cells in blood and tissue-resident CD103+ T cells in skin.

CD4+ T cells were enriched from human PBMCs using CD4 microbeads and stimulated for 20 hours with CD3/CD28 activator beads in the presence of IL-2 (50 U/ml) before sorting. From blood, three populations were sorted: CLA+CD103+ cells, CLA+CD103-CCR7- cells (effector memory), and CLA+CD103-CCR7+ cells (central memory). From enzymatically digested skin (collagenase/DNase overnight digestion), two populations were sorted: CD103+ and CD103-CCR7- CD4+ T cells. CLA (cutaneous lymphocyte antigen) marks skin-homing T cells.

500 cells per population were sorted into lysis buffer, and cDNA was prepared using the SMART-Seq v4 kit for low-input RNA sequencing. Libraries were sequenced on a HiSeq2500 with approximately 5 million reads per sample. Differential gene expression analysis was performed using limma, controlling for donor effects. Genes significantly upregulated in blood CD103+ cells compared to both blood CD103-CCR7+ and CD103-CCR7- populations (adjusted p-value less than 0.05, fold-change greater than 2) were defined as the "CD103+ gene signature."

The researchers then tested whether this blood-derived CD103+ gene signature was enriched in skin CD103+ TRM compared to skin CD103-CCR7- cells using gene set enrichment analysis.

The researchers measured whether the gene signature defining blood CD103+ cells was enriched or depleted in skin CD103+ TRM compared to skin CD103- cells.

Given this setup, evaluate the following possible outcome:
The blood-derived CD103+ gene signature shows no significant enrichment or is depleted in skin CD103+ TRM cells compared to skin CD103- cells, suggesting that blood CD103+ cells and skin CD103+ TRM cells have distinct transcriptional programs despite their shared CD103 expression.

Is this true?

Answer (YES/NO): NO